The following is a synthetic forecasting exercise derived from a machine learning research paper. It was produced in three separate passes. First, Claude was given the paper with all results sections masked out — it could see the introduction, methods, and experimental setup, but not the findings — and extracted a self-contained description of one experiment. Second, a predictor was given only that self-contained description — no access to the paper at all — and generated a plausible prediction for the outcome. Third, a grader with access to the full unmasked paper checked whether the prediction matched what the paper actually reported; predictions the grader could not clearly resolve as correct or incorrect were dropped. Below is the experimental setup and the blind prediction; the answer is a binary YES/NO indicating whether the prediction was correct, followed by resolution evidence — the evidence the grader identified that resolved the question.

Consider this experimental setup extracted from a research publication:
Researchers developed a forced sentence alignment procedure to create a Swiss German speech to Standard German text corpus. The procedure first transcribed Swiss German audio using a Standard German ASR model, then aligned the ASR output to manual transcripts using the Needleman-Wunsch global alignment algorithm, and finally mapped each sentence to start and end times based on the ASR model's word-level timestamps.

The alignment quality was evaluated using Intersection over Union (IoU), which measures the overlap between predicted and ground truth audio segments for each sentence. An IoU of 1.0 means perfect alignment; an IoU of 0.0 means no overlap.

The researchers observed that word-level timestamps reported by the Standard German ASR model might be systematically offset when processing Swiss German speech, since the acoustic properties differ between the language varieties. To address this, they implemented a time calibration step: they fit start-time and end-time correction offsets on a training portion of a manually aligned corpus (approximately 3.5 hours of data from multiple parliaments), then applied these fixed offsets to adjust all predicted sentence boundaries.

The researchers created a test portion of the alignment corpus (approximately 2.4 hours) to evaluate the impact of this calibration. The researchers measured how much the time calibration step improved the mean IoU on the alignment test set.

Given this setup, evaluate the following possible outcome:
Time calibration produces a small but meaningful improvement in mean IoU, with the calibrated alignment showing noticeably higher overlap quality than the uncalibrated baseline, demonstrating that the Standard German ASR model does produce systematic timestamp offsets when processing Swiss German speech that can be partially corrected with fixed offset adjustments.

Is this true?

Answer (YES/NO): NO